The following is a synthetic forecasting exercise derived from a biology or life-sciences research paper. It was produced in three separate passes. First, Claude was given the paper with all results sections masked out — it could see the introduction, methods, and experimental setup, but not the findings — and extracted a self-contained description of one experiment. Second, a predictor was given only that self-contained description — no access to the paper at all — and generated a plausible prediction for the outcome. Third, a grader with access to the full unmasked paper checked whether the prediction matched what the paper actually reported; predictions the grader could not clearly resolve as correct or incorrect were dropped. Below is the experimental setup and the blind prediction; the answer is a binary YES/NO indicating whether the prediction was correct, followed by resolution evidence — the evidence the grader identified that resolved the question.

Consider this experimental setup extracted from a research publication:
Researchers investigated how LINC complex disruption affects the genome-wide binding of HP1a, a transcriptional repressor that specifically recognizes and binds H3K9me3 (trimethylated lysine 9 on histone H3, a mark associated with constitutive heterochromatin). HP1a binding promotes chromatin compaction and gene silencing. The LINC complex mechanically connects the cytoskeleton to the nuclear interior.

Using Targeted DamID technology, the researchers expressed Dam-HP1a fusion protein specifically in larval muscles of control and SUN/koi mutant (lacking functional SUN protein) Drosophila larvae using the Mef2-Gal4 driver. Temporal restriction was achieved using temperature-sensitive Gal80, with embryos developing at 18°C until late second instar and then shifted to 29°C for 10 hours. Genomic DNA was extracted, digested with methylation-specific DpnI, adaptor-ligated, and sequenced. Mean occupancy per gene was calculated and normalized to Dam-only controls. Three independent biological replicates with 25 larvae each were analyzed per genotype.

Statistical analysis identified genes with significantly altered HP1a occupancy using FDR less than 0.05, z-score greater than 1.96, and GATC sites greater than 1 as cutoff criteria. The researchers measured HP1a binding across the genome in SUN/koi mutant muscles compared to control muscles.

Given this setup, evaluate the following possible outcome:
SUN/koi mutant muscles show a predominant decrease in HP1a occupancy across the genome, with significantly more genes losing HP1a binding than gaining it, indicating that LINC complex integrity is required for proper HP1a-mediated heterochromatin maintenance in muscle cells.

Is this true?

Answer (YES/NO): NO